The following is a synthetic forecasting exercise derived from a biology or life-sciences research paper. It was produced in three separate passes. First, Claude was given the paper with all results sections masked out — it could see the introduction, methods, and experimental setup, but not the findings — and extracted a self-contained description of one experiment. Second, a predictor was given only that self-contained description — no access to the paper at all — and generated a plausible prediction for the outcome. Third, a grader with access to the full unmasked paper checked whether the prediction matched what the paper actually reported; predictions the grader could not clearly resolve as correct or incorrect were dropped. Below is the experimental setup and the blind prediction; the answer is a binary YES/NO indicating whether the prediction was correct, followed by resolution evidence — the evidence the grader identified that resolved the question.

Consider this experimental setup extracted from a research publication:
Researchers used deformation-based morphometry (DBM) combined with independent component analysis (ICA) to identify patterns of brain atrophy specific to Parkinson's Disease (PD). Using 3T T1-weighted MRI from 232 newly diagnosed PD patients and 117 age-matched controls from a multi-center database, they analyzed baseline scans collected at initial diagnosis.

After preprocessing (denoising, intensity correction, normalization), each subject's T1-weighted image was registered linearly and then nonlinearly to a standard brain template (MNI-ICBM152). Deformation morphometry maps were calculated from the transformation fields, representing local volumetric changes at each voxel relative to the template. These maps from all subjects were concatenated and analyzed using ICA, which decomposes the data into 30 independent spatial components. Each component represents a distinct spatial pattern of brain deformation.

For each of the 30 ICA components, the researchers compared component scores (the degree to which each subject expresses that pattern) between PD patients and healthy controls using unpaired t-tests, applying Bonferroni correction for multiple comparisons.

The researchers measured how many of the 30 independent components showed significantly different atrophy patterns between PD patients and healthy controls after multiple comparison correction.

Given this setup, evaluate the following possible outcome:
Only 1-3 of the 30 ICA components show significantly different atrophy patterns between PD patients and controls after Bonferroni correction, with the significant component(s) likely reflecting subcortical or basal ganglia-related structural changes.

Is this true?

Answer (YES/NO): YES